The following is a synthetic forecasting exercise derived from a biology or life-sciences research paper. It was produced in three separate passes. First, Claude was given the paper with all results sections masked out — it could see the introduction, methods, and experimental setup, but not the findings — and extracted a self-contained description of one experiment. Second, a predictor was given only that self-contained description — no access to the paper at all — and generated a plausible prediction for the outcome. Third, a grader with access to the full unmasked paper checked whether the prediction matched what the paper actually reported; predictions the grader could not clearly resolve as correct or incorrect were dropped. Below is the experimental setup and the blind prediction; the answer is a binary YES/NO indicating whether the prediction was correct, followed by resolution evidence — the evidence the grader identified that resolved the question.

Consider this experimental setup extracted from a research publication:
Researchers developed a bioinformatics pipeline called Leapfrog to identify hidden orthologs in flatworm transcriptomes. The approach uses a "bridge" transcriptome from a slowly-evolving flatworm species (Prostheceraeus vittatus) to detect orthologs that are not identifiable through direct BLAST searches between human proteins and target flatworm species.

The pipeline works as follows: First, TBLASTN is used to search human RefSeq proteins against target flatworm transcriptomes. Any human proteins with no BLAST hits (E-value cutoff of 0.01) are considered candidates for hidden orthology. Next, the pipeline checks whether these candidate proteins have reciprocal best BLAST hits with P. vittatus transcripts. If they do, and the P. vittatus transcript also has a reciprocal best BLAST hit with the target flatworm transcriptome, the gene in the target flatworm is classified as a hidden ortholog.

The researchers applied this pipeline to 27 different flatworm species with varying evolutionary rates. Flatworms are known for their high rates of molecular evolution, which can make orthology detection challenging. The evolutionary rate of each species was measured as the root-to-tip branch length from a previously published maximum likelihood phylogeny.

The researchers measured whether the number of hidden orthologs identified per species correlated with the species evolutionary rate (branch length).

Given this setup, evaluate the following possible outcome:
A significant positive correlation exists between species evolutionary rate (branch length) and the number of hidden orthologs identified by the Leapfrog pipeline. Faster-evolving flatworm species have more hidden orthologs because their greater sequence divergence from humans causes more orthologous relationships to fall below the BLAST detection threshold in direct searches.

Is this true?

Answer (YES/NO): NO